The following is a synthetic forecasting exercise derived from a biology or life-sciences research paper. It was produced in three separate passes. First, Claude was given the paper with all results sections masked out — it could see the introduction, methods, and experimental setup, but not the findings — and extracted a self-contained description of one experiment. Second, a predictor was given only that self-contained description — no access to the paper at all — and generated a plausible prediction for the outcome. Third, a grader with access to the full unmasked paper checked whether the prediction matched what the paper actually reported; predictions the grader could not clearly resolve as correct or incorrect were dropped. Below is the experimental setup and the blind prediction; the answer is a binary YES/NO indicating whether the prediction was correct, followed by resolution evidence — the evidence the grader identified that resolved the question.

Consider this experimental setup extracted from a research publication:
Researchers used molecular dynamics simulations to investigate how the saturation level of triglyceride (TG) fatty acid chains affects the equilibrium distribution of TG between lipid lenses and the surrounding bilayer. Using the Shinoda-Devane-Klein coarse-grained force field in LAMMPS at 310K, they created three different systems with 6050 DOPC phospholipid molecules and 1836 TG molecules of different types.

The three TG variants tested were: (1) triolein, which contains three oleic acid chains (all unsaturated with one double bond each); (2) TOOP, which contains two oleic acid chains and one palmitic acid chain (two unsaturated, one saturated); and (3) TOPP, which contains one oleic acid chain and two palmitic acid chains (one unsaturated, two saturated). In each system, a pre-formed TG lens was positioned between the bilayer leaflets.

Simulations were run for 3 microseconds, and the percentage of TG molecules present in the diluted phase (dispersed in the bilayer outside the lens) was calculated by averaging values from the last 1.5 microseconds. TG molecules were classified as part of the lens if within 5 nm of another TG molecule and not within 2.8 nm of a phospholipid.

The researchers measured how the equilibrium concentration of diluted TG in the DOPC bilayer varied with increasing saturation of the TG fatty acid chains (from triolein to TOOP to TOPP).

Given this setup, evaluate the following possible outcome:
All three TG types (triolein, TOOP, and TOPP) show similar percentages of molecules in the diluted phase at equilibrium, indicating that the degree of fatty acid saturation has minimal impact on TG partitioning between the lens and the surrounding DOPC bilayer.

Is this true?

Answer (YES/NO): NO